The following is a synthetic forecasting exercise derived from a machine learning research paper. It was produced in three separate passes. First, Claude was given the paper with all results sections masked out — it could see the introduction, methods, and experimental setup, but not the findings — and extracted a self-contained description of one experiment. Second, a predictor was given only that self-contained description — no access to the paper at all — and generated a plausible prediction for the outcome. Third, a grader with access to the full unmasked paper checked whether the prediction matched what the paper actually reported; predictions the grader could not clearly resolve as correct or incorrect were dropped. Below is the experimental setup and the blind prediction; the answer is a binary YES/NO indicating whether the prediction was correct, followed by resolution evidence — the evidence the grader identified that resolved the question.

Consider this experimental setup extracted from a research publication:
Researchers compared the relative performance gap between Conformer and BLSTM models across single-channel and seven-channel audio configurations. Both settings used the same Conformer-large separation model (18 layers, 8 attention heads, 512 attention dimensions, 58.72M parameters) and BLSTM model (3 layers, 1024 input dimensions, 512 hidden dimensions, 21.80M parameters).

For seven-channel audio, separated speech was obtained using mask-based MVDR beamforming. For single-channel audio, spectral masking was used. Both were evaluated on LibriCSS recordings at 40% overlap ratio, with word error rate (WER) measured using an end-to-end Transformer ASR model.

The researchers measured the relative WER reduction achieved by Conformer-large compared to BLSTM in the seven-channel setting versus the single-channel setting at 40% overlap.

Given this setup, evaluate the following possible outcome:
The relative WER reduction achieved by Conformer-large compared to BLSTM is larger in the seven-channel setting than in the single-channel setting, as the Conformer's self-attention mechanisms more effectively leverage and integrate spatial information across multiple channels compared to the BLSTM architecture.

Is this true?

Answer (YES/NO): NO